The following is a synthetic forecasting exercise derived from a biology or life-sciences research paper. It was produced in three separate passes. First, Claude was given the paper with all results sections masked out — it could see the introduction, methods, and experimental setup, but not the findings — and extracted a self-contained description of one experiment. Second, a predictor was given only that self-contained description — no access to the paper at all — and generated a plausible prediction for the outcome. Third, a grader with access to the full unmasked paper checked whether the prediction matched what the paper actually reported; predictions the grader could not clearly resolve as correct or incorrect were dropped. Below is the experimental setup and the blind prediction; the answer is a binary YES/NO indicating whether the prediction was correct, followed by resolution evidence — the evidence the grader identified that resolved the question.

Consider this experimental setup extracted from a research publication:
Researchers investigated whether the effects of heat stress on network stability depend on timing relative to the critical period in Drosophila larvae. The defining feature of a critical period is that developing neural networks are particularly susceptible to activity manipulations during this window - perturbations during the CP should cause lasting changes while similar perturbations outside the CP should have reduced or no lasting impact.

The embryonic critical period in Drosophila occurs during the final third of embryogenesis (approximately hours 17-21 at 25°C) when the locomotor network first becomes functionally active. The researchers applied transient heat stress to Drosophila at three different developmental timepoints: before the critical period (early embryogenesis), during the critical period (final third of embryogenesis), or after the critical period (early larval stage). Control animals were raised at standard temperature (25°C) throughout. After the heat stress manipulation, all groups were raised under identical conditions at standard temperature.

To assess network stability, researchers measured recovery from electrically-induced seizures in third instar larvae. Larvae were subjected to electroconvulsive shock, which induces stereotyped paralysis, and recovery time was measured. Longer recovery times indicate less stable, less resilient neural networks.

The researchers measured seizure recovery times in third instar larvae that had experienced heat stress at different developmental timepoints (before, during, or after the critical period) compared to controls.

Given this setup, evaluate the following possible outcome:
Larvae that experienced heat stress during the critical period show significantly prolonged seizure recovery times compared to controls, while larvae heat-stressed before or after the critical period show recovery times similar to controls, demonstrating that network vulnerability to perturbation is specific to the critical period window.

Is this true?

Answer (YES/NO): YES